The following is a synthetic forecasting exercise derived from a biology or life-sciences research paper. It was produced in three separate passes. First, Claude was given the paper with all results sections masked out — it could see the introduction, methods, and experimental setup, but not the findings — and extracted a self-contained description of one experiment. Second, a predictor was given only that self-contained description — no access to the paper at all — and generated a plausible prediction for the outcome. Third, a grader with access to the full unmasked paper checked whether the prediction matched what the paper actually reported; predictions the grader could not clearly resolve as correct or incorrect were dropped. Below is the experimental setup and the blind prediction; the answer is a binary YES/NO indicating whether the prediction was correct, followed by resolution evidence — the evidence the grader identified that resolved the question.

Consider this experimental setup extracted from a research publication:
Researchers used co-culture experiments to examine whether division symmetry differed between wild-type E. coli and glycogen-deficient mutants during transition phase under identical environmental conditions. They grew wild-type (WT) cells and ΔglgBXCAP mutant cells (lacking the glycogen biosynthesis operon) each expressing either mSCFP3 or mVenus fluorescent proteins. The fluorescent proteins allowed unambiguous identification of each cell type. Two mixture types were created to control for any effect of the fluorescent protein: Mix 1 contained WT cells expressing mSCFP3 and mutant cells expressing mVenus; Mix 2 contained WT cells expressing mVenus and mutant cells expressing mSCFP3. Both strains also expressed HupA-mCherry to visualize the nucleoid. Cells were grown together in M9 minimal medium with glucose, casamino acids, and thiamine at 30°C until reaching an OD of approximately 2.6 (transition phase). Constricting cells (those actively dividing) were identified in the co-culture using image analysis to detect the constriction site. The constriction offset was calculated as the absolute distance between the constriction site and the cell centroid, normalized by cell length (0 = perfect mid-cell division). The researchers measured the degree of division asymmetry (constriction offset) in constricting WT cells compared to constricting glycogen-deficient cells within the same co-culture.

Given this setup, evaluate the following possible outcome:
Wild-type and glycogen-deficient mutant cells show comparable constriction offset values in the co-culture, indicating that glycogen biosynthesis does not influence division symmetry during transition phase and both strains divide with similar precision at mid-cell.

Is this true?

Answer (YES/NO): NO